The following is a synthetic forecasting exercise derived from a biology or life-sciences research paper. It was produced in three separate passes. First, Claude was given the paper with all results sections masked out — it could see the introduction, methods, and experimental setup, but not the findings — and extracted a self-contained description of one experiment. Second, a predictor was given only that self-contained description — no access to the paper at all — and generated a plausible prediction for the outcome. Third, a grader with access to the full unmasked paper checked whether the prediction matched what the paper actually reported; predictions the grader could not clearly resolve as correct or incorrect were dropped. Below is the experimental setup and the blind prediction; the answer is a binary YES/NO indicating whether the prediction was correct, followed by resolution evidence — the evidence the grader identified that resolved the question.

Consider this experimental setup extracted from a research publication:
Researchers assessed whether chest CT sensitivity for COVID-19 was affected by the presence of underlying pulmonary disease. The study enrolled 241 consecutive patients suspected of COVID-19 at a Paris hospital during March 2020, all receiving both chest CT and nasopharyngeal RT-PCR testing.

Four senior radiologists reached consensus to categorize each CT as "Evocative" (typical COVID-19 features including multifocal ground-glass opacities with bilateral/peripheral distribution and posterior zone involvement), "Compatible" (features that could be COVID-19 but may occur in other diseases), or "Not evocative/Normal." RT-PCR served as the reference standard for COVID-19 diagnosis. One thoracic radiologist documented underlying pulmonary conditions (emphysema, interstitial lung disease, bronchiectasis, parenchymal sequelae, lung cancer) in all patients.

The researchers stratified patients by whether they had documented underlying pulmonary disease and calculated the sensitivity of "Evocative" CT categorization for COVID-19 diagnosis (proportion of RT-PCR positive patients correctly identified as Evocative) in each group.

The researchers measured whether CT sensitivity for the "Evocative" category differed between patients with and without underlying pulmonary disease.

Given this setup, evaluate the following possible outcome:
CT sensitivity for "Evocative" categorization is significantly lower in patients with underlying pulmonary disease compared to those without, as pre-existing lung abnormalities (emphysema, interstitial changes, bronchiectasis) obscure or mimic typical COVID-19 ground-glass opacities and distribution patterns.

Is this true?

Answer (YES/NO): YES